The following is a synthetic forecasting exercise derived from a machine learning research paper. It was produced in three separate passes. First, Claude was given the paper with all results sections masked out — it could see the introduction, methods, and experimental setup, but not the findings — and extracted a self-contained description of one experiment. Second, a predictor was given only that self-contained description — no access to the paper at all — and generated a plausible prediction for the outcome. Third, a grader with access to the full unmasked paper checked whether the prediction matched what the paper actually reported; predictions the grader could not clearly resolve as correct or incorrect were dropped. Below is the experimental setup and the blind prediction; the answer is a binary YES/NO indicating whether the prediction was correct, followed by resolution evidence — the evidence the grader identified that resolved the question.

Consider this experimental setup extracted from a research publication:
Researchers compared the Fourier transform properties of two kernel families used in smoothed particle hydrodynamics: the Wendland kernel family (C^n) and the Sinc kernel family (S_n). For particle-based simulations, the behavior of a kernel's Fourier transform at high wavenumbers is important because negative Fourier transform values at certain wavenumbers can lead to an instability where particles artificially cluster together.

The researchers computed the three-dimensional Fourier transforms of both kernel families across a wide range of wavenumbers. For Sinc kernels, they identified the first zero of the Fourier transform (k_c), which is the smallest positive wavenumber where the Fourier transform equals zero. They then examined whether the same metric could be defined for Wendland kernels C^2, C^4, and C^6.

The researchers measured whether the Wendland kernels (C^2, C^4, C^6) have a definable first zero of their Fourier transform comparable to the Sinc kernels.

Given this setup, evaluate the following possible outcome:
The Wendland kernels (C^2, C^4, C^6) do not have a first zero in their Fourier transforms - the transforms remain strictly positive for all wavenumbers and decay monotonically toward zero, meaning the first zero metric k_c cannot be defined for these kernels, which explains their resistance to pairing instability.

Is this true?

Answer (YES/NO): YES